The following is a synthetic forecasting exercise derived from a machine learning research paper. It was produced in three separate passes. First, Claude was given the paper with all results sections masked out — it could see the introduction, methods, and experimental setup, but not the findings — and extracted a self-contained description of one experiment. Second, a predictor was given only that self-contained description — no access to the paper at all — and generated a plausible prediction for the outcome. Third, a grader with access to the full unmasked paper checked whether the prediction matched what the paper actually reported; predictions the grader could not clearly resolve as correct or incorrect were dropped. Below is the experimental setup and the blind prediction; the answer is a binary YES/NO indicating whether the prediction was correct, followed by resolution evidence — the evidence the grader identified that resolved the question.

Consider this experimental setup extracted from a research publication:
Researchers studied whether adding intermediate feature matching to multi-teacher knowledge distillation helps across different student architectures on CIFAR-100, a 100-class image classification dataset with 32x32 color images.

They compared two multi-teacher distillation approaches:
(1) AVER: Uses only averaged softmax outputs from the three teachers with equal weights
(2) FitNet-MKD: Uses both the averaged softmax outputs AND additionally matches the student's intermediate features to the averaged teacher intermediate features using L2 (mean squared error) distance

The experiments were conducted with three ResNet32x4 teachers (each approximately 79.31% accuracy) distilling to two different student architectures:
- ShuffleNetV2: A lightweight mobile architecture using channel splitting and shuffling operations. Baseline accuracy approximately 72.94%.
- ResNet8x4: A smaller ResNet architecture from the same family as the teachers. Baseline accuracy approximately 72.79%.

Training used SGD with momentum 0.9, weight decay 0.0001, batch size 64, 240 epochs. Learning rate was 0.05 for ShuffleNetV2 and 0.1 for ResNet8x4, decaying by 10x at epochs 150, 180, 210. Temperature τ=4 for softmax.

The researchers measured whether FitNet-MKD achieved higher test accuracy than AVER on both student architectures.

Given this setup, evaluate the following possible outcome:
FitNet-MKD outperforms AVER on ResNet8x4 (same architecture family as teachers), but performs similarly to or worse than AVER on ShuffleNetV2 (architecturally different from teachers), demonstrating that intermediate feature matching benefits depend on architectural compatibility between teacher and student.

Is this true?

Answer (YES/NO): NO